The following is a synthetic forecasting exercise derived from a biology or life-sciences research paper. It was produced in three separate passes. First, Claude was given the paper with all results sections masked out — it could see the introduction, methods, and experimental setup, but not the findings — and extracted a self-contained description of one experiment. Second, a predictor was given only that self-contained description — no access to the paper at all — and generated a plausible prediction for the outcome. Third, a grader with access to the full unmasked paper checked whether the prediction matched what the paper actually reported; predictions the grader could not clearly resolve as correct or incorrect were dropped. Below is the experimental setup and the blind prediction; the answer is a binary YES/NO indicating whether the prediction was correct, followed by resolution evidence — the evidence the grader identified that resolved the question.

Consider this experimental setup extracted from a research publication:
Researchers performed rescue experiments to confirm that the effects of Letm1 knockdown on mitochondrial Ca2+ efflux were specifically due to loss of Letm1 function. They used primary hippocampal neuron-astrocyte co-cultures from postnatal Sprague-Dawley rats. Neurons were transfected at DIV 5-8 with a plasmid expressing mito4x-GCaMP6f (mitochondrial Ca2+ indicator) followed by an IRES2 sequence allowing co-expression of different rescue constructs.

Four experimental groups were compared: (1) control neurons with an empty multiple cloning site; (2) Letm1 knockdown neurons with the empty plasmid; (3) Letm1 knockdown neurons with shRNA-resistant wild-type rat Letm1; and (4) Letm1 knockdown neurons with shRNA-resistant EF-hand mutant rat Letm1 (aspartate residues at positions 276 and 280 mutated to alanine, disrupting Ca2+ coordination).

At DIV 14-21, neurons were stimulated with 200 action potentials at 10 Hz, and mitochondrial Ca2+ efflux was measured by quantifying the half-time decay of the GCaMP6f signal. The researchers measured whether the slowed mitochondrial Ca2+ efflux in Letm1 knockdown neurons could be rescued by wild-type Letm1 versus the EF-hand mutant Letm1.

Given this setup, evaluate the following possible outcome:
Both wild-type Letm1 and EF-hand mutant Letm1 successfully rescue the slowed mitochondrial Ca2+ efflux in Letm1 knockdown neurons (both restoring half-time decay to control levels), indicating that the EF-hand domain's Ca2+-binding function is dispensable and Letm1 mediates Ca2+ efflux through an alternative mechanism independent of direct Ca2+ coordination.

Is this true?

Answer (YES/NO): NO